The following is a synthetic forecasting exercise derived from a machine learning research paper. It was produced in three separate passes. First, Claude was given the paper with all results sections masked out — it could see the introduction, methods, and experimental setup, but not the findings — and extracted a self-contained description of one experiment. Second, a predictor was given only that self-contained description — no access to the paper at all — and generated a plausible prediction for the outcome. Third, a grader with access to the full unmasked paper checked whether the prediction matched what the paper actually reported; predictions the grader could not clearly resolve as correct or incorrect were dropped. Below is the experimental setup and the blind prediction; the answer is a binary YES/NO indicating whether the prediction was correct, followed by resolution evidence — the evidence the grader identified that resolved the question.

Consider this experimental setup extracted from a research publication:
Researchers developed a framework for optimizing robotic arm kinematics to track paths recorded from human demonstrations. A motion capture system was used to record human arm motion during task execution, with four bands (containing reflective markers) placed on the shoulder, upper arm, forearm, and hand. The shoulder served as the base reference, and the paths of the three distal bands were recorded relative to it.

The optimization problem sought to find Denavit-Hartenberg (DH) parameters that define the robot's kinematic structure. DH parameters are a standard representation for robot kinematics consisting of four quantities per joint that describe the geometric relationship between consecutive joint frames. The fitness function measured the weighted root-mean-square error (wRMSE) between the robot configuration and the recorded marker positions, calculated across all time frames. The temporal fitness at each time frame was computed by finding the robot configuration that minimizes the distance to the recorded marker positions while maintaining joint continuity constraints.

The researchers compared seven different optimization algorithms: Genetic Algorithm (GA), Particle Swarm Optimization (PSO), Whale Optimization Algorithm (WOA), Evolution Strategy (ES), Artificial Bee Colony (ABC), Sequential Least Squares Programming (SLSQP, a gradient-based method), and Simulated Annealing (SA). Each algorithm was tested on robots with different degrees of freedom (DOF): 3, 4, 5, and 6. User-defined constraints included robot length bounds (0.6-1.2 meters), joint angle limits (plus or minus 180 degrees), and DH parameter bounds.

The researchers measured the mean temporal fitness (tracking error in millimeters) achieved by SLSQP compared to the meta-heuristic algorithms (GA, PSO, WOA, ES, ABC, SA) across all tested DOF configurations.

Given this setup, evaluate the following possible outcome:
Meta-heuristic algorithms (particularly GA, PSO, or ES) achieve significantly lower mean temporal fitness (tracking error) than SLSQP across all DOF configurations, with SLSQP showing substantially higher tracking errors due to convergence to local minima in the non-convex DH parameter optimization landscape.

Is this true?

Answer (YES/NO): YES